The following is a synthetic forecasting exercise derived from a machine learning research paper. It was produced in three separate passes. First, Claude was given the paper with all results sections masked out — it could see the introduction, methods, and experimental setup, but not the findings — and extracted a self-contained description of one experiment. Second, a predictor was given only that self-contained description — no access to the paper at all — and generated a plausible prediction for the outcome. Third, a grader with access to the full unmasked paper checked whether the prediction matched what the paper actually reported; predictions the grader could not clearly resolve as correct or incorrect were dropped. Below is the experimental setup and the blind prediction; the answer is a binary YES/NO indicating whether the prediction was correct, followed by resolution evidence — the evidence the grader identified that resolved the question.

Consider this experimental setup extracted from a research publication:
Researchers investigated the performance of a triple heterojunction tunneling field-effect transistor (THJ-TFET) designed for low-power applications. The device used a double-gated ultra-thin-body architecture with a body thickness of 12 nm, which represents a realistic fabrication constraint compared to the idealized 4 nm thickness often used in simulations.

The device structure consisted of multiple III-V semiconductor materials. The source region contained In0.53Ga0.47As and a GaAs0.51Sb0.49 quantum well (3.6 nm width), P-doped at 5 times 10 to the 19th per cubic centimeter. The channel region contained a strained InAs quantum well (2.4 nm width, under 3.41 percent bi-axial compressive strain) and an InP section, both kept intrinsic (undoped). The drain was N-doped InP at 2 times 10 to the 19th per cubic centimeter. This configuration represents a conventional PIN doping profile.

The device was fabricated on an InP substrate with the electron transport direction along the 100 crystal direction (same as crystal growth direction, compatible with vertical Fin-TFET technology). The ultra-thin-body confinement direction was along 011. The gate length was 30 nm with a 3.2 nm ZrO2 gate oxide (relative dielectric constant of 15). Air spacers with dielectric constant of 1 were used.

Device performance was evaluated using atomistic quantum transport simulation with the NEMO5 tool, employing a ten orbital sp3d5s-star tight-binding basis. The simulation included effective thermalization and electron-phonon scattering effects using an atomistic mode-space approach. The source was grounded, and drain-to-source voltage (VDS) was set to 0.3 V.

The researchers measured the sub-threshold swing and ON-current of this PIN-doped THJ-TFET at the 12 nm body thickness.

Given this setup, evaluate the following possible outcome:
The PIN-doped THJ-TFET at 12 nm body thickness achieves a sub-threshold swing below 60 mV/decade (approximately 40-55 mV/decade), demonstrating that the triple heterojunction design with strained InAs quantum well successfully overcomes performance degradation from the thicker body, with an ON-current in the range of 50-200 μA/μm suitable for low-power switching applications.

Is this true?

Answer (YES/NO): NO